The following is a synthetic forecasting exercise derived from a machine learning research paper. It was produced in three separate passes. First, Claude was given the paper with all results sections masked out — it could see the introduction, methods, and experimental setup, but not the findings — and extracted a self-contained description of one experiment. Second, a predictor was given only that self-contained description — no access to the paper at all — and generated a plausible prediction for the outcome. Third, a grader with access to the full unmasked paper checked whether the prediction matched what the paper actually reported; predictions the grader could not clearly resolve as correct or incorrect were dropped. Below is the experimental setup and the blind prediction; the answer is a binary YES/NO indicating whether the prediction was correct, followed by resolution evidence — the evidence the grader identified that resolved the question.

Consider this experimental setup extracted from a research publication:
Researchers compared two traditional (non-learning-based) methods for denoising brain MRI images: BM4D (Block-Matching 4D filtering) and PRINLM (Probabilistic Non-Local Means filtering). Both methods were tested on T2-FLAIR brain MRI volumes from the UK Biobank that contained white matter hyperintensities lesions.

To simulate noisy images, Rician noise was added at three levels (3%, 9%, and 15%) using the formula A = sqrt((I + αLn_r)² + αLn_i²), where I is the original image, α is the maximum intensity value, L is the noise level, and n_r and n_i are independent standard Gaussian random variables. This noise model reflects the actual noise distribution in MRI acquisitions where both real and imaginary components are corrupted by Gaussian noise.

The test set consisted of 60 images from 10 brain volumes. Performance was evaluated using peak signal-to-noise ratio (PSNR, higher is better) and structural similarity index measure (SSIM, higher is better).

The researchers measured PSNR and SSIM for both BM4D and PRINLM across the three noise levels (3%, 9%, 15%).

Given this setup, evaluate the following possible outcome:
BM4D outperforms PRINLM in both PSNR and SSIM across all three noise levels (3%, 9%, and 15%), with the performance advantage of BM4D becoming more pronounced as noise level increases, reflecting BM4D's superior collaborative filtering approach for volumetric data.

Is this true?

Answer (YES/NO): NO